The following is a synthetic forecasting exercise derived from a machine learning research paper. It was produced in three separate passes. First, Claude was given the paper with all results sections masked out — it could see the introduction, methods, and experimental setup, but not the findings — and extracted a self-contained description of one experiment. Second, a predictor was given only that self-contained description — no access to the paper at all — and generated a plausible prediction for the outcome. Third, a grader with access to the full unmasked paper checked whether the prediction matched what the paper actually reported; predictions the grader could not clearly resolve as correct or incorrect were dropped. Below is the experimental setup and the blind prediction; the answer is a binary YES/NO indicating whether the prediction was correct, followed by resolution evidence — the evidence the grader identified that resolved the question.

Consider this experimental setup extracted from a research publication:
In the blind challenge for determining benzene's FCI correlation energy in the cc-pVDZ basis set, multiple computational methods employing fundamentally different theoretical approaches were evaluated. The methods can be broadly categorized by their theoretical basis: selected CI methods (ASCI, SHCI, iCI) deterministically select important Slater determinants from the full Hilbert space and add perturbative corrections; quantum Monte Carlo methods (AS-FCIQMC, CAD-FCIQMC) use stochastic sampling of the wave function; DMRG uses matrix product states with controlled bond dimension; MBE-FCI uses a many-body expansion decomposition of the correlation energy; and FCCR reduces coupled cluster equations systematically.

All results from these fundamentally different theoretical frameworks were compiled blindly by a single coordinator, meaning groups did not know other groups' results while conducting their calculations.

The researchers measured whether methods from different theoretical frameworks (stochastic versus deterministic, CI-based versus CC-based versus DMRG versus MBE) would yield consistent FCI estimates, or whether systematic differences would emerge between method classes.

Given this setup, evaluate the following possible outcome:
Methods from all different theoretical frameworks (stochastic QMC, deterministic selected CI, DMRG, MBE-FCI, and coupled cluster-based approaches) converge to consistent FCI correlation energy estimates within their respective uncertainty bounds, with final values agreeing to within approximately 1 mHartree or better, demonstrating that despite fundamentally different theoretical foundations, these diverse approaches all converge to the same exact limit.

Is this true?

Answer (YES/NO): NO